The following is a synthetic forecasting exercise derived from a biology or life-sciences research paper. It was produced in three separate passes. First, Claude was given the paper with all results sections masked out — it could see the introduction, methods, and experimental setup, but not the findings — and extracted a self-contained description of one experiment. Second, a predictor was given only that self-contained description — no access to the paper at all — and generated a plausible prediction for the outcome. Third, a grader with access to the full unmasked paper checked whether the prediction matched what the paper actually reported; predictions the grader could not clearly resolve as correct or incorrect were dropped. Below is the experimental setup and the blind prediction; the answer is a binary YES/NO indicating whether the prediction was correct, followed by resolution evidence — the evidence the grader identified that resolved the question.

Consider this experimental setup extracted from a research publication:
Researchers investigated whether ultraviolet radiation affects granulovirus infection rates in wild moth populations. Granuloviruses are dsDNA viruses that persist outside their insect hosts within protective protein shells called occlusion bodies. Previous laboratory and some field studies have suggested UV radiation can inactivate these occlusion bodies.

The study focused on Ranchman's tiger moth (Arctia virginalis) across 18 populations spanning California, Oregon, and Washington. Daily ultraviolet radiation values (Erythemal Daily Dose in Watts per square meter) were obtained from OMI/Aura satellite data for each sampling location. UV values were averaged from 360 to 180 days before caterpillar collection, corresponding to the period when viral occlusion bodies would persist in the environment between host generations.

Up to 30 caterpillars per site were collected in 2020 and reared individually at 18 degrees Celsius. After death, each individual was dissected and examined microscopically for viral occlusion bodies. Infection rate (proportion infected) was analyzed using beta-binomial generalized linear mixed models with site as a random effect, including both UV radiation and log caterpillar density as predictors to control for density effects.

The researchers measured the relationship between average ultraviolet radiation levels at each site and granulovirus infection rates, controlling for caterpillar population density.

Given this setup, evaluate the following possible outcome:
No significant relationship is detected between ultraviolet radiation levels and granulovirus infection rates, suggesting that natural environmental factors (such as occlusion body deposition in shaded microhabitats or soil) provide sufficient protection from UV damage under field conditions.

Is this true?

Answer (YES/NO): YES